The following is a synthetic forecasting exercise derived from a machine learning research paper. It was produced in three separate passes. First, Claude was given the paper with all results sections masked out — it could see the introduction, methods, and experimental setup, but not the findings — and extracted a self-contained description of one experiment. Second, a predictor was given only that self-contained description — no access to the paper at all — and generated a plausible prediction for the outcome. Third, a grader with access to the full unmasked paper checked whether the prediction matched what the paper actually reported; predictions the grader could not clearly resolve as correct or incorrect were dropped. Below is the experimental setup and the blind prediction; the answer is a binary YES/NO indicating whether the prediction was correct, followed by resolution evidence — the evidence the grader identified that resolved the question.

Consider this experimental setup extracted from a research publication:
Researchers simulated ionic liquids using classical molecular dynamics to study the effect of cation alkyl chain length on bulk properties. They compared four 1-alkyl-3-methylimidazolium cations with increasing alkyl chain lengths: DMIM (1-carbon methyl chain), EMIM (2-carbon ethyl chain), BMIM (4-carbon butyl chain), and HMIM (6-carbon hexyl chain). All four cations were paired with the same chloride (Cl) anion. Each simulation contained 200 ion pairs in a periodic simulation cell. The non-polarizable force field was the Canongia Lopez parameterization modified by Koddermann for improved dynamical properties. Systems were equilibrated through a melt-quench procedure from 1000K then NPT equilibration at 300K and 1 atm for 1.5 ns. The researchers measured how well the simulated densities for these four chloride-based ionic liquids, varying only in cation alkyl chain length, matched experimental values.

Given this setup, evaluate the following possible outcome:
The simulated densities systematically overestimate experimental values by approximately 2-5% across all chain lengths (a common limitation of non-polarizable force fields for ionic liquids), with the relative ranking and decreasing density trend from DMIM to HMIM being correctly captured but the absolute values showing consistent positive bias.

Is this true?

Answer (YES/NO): NO